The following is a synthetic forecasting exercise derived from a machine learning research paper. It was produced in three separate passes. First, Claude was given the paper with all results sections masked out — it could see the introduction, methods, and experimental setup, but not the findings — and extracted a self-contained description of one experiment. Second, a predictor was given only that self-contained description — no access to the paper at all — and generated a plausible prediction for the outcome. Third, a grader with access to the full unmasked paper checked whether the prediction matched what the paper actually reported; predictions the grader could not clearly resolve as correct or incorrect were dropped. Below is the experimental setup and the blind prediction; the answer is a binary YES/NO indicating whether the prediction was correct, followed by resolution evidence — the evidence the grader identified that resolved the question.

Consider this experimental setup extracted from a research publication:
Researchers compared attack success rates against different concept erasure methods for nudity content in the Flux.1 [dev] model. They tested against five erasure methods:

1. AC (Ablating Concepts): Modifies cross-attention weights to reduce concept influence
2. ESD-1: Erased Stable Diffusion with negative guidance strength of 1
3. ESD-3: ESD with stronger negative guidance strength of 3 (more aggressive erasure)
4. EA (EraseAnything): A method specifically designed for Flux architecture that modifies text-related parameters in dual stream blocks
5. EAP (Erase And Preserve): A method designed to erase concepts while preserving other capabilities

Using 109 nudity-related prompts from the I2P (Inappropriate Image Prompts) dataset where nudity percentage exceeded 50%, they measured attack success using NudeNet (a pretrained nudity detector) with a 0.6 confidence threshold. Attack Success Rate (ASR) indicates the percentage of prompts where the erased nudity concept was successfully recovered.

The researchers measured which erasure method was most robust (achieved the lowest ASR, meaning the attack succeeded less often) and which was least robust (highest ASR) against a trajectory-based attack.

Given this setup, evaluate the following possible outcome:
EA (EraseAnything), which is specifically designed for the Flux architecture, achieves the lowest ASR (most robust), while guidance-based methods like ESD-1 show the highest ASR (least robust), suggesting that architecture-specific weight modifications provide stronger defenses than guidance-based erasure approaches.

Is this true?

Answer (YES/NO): NO